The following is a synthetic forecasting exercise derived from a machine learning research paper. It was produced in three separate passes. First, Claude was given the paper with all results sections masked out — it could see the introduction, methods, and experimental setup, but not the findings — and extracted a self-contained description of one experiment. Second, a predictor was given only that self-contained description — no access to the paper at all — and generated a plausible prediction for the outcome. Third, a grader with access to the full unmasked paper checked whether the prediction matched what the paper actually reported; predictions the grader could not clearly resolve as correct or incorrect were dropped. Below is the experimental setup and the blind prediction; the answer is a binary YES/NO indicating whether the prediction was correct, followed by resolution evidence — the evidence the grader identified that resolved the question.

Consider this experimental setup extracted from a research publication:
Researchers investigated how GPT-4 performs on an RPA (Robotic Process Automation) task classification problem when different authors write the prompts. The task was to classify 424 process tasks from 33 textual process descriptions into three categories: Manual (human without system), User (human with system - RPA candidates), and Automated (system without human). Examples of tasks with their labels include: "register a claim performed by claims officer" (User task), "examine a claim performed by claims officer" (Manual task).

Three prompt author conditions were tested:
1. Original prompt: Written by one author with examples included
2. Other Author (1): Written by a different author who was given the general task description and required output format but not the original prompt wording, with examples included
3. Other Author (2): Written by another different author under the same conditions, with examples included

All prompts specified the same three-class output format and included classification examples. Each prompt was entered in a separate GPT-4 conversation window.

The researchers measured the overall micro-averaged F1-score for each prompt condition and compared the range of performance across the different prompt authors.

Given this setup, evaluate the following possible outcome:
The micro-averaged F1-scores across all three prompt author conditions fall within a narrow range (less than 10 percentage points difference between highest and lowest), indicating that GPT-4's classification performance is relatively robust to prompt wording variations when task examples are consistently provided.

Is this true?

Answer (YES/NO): NO